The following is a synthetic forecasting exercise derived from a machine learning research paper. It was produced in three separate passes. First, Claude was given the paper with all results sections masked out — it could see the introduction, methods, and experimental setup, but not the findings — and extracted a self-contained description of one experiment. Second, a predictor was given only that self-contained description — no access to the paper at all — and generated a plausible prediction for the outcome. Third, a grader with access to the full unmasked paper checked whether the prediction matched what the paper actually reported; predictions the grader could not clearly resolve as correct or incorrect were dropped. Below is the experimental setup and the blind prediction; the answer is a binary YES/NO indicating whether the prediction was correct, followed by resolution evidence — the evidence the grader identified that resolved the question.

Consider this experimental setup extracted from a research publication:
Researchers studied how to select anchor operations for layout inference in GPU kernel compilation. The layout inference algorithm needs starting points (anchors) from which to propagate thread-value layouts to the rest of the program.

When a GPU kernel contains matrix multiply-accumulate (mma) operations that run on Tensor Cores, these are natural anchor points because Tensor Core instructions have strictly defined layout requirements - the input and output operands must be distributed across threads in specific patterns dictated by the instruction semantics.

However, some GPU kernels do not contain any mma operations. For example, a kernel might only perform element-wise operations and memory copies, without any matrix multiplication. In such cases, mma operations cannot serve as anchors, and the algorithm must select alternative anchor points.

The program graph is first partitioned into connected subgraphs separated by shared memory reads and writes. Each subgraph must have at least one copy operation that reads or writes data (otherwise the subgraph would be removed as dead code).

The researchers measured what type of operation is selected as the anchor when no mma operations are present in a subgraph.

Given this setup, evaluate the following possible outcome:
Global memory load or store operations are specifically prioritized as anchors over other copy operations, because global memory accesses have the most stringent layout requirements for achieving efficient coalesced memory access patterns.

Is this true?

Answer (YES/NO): NO